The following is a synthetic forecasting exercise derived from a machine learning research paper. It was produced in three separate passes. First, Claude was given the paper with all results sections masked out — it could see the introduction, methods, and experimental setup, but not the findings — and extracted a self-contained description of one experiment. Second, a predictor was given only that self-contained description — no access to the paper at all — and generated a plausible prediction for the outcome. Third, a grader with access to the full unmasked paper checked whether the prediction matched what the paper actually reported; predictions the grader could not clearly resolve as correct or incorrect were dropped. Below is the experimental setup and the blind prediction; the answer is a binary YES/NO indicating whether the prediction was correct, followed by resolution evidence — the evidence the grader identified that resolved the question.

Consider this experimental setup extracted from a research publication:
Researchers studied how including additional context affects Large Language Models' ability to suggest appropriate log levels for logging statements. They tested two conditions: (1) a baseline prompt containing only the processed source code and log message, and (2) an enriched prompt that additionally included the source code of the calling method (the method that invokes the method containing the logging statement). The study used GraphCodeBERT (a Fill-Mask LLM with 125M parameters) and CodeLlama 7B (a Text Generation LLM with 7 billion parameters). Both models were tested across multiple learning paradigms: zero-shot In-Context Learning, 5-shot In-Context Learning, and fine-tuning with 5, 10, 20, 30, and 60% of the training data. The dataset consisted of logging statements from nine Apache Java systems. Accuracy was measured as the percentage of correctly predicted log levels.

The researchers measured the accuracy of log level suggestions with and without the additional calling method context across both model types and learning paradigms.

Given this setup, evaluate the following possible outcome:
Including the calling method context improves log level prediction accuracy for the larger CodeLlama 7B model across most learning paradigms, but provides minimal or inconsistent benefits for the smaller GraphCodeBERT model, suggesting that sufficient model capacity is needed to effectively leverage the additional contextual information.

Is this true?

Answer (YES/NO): NO